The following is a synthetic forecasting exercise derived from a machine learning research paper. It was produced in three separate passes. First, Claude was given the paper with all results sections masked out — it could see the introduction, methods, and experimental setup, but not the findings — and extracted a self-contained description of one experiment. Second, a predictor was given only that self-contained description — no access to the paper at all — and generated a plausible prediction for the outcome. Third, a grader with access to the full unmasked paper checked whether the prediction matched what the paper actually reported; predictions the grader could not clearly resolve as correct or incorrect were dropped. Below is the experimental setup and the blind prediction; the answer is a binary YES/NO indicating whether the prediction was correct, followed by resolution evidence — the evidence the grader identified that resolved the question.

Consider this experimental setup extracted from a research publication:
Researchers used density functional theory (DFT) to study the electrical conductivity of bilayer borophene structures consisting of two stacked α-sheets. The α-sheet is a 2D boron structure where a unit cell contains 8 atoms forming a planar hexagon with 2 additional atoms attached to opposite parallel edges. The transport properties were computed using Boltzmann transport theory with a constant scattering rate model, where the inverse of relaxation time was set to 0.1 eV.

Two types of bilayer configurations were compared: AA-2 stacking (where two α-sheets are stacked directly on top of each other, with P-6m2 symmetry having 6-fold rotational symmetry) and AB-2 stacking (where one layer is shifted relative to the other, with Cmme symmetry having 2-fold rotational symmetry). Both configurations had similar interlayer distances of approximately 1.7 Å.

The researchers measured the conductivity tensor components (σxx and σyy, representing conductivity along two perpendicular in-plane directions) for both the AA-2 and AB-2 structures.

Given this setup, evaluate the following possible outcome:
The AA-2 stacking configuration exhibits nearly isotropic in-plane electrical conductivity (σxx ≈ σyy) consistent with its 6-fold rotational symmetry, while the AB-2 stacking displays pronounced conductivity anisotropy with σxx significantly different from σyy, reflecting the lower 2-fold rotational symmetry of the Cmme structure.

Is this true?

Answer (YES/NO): YES